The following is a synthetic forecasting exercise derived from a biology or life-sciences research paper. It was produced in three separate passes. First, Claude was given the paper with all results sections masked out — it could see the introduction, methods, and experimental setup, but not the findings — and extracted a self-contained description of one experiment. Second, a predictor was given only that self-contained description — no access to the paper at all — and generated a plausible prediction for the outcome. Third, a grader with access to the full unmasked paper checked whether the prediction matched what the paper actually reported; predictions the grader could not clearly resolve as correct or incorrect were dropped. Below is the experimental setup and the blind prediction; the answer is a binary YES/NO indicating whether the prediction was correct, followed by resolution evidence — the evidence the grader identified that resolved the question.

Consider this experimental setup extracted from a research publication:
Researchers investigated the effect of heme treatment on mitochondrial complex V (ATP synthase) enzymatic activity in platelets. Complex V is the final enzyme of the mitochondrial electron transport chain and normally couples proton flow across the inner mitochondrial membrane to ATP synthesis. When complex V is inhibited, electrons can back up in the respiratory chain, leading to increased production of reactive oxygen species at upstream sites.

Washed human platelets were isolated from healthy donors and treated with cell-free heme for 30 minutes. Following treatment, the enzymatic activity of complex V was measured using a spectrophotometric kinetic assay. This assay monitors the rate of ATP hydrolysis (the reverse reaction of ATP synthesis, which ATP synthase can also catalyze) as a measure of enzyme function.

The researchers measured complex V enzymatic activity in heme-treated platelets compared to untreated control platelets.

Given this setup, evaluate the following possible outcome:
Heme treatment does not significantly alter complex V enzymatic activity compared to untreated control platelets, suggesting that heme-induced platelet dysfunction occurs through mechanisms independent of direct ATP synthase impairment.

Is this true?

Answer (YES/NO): NO